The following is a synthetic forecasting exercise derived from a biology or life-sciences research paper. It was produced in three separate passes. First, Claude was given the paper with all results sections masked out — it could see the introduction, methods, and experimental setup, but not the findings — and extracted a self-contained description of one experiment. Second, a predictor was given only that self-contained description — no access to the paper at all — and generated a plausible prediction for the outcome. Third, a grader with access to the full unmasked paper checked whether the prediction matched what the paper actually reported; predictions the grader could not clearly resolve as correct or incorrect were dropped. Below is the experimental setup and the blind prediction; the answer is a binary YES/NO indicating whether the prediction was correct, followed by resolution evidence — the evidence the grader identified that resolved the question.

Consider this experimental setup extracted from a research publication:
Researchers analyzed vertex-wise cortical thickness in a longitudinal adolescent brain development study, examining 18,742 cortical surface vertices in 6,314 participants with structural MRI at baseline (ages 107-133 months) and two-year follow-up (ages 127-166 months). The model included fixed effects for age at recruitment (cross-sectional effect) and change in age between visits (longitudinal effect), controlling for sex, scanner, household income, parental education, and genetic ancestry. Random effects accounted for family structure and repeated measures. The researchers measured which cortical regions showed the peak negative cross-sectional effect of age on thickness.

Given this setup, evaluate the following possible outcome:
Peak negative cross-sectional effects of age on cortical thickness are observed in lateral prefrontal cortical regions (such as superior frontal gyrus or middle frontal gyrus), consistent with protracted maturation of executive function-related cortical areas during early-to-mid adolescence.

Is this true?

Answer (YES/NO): YES